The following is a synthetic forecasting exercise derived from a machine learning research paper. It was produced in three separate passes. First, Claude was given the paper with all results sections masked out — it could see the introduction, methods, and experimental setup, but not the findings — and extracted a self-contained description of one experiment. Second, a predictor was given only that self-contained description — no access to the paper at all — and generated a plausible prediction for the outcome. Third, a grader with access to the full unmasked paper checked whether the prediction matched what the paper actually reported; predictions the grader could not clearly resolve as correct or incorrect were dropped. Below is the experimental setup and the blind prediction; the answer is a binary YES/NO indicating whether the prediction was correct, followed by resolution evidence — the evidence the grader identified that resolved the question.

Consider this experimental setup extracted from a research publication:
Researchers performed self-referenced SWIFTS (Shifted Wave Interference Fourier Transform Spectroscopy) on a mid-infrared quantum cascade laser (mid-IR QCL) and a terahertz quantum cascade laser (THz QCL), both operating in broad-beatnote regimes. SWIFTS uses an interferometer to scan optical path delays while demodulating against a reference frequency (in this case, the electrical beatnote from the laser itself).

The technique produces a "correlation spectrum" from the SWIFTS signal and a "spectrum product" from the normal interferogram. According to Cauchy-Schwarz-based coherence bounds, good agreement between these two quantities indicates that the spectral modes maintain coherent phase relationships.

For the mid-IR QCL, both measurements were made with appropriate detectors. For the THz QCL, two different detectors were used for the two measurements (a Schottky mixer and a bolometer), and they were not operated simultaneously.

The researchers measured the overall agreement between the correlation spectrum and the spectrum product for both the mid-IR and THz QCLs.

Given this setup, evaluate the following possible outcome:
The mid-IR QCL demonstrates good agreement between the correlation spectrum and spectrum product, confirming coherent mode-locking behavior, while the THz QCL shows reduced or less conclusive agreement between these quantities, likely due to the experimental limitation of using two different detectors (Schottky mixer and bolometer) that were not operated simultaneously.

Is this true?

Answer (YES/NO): NO